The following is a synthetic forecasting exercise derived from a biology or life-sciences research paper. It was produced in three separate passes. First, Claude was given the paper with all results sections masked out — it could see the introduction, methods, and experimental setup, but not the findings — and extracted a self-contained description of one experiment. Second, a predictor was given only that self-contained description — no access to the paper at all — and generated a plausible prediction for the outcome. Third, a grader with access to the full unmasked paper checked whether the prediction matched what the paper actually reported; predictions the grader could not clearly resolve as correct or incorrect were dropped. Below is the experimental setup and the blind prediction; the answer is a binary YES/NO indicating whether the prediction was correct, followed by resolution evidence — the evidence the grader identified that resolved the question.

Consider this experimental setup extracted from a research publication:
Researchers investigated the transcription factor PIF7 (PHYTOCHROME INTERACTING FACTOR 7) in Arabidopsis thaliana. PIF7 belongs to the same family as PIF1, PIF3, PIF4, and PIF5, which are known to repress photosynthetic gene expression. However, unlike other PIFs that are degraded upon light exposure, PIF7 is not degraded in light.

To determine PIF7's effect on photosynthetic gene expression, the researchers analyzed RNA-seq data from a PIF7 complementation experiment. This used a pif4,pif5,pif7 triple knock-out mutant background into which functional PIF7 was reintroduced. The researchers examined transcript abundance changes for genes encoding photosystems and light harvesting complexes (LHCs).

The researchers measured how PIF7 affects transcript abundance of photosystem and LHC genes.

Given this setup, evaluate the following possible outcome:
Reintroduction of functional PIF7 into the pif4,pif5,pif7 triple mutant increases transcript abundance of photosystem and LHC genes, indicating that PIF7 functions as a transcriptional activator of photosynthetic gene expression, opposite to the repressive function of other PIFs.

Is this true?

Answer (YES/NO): YES